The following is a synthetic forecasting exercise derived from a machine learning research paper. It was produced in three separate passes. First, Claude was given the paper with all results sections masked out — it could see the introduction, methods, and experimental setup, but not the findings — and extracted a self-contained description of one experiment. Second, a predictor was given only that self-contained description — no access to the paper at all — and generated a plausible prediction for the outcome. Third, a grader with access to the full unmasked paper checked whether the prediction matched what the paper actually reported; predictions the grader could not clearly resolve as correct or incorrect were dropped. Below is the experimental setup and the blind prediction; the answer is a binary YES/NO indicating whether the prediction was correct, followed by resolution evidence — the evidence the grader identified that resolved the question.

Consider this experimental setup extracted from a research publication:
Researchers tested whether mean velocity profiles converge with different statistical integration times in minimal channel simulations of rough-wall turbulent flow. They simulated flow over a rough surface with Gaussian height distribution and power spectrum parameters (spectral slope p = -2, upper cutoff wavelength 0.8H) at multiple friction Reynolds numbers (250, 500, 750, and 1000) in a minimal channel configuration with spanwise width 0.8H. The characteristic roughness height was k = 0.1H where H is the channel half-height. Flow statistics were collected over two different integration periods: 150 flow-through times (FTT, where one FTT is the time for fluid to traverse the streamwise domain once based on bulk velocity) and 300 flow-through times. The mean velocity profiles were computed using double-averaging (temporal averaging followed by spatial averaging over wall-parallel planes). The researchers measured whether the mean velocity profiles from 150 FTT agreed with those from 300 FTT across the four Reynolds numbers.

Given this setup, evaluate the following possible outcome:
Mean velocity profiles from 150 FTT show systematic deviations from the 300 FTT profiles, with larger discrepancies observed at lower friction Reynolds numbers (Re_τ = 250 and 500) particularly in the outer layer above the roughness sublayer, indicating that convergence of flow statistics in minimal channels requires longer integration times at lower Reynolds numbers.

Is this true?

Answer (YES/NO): NO